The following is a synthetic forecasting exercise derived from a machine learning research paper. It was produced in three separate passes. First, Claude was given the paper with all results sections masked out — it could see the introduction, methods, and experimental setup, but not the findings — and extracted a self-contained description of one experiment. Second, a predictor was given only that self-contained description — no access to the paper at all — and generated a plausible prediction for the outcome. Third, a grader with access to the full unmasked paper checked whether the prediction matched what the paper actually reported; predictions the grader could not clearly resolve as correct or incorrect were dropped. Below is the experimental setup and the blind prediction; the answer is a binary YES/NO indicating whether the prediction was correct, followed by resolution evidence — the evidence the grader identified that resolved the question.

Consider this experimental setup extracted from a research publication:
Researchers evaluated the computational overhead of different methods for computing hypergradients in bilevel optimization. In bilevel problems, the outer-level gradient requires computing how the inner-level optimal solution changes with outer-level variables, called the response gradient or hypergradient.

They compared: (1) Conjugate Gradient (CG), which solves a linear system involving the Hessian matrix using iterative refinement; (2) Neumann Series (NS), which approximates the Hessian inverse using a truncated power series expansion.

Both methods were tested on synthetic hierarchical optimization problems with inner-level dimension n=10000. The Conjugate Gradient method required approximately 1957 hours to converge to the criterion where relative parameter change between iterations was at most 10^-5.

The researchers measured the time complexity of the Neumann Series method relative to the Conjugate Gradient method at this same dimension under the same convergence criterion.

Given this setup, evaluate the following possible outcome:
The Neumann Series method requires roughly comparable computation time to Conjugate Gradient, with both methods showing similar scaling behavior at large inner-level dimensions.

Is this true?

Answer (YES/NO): NO